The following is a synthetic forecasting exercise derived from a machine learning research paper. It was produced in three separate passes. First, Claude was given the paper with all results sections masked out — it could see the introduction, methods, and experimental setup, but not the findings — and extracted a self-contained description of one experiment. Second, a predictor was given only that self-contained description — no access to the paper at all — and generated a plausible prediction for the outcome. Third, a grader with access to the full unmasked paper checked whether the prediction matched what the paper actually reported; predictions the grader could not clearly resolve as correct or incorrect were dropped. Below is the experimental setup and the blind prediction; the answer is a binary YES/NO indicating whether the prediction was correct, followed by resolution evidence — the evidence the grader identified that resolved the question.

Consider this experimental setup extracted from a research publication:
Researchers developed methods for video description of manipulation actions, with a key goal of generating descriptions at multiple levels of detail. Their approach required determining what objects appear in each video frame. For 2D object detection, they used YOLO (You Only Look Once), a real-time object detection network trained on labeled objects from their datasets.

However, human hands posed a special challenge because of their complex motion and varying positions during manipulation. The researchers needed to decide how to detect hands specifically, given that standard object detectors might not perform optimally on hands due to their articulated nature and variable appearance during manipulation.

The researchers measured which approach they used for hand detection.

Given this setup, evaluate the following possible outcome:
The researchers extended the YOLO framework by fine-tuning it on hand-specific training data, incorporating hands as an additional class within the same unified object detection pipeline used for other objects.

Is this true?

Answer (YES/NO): NO